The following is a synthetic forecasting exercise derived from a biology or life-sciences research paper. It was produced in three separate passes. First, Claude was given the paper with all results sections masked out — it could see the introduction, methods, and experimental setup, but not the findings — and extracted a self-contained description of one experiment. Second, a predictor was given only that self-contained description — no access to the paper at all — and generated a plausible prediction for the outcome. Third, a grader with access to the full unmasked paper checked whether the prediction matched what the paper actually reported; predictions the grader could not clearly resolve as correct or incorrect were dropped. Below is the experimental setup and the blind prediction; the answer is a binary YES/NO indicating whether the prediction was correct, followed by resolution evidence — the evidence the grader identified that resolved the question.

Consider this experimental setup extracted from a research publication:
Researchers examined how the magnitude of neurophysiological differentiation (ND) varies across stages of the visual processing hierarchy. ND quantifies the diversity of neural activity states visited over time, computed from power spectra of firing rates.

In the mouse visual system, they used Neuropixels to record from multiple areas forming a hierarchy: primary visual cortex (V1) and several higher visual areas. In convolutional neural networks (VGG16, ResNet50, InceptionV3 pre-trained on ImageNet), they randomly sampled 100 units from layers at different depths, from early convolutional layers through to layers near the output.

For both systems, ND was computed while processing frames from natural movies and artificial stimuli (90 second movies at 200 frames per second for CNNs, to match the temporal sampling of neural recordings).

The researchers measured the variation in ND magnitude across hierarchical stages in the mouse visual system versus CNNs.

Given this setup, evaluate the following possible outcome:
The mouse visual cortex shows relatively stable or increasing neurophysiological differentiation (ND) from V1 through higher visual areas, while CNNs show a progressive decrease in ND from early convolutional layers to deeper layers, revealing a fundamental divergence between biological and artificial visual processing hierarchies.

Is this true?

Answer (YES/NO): NO